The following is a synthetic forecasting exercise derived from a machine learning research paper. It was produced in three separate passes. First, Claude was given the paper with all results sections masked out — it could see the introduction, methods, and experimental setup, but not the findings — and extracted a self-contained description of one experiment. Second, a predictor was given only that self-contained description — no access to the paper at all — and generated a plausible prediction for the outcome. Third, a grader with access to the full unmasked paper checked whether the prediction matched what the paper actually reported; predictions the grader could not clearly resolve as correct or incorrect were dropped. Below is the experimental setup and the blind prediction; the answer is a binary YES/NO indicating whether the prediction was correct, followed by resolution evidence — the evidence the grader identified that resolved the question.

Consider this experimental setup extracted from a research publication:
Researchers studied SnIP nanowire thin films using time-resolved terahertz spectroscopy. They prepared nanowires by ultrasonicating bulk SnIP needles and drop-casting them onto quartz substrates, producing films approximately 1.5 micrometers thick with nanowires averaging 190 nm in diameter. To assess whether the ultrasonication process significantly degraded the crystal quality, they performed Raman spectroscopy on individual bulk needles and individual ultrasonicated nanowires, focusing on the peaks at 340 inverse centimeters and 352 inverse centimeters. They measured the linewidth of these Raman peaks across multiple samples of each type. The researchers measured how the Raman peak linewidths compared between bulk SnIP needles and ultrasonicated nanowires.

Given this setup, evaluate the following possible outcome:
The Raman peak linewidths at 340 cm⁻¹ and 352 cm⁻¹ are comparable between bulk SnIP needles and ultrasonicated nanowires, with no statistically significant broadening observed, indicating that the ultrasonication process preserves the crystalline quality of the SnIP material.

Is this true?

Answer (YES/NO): NO